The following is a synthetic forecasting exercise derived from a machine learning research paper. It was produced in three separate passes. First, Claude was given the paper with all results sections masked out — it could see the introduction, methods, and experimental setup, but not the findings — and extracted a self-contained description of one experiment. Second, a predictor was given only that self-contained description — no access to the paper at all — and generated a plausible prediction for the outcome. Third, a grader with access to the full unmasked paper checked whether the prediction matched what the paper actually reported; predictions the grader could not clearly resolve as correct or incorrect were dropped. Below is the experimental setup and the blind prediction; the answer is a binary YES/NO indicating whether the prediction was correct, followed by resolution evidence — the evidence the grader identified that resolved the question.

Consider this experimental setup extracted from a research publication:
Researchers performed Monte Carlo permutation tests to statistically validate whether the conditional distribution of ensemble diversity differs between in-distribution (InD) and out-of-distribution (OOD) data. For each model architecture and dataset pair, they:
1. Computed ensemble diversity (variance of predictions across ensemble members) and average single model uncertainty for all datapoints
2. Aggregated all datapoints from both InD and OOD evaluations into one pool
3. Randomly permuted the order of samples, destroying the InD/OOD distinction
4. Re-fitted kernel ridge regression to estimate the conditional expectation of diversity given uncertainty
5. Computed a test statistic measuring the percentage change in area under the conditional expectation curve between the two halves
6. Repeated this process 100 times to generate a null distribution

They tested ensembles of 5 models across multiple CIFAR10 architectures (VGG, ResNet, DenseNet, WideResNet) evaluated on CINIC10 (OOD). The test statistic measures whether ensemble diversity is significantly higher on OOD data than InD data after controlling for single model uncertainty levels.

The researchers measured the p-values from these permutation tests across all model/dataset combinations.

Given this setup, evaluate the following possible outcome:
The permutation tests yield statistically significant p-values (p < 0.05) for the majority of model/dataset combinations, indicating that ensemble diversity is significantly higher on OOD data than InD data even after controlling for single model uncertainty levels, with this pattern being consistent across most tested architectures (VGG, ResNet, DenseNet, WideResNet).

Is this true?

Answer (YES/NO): NO